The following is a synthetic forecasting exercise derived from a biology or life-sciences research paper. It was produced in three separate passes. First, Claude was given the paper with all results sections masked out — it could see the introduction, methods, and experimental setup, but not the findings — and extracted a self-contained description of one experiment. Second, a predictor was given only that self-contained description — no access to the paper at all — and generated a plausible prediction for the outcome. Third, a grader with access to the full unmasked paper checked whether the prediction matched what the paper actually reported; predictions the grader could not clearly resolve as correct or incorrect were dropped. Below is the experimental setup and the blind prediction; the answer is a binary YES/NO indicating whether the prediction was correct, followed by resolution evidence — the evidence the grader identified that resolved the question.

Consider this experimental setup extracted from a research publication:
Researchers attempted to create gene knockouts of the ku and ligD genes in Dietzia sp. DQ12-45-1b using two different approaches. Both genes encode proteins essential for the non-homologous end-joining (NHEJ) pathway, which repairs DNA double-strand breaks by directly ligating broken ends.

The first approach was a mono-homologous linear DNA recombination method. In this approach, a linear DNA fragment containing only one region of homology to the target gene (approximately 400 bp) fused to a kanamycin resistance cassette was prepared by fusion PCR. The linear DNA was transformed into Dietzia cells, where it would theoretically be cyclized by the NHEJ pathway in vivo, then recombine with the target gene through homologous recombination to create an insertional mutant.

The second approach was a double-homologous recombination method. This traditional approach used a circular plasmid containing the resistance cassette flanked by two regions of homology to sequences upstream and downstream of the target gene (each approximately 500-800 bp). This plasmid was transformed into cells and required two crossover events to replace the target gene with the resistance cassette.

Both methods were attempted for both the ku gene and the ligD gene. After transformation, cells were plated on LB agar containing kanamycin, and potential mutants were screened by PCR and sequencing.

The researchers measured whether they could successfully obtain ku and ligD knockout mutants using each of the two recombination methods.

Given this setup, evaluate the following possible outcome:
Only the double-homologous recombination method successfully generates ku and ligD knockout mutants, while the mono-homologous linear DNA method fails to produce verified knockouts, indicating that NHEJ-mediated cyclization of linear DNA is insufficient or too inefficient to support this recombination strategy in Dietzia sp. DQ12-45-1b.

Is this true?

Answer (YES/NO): NO